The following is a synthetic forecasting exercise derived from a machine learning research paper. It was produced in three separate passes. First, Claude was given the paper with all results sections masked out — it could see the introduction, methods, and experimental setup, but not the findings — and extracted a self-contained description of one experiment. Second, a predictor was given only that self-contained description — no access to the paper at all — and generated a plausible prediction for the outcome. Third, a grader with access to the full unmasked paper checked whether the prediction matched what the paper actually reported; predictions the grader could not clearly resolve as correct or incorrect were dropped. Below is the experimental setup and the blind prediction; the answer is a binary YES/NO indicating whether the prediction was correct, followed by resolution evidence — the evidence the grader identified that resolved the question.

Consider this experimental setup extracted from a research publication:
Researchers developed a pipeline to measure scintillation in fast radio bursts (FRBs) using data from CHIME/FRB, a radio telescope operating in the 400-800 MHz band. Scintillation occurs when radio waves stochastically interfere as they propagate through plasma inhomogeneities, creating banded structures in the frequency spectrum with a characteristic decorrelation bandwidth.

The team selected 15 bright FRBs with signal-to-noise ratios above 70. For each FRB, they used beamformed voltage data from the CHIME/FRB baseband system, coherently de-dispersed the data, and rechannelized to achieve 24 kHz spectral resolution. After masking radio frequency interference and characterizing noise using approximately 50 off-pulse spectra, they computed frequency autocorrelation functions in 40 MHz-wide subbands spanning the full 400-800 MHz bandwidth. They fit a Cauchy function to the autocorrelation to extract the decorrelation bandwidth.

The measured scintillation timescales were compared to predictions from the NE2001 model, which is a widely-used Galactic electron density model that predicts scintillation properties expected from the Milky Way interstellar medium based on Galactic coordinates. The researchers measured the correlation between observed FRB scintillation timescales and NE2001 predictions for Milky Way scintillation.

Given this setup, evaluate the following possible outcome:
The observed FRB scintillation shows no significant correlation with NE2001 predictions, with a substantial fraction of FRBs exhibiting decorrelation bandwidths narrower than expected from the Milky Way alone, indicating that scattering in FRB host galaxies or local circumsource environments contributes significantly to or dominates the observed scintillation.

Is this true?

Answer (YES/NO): NO